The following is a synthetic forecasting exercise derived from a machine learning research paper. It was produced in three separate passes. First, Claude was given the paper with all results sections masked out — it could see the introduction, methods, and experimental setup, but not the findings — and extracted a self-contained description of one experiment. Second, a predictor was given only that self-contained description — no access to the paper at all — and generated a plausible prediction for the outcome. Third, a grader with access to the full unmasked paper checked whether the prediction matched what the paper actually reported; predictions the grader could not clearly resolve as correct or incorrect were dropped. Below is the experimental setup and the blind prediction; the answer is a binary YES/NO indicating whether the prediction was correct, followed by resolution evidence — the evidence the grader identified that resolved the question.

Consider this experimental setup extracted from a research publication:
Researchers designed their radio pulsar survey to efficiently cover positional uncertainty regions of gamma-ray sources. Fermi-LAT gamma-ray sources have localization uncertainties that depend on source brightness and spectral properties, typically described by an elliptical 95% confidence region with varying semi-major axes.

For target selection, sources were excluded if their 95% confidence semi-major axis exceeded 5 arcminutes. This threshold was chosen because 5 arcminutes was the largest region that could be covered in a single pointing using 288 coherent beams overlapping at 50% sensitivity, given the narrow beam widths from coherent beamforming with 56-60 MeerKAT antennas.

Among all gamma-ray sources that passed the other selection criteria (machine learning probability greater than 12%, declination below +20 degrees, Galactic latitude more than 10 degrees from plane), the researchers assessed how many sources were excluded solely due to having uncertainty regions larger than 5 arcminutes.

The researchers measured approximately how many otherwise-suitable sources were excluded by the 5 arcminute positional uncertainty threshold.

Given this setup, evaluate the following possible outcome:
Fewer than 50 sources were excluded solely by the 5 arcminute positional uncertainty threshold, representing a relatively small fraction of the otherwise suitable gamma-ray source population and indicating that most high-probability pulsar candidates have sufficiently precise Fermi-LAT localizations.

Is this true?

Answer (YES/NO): YES